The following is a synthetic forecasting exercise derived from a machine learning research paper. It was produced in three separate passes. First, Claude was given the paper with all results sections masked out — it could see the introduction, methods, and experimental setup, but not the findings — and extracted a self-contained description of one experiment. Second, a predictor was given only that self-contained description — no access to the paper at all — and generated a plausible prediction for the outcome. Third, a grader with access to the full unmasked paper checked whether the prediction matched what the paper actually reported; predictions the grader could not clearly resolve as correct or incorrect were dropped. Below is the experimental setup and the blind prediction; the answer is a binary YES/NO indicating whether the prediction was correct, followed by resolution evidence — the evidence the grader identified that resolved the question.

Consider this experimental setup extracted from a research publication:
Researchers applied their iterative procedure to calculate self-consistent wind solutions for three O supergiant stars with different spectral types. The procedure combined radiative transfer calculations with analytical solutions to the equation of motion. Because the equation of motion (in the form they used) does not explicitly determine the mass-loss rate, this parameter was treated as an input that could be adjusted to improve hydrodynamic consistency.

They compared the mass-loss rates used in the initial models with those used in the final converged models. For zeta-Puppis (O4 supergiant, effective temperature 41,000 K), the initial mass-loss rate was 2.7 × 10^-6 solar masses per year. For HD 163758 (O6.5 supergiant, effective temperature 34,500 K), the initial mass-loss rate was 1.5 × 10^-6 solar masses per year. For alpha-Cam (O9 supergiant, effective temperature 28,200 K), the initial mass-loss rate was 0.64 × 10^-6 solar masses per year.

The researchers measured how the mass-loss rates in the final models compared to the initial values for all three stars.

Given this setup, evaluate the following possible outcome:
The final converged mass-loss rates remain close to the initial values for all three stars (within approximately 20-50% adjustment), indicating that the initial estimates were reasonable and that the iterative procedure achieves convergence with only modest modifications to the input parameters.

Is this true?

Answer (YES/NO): YES